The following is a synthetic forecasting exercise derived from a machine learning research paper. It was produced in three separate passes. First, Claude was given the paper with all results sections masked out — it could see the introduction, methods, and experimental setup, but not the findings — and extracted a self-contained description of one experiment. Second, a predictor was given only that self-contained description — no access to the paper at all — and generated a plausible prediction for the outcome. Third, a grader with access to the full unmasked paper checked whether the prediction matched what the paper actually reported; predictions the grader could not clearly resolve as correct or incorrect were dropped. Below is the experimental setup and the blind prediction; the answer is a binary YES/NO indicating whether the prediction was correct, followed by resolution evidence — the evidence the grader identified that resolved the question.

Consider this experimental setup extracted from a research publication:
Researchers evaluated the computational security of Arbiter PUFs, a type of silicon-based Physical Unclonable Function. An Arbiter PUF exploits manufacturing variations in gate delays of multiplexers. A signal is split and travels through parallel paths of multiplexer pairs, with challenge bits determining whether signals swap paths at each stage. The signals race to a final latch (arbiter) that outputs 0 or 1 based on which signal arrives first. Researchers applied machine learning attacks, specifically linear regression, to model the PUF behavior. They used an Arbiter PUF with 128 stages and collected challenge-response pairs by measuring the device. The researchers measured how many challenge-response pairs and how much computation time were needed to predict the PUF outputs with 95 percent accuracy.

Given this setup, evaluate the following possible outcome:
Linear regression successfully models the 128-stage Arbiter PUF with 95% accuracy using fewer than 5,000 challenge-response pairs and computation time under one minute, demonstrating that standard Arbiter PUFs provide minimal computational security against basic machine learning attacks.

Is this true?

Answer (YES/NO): YES